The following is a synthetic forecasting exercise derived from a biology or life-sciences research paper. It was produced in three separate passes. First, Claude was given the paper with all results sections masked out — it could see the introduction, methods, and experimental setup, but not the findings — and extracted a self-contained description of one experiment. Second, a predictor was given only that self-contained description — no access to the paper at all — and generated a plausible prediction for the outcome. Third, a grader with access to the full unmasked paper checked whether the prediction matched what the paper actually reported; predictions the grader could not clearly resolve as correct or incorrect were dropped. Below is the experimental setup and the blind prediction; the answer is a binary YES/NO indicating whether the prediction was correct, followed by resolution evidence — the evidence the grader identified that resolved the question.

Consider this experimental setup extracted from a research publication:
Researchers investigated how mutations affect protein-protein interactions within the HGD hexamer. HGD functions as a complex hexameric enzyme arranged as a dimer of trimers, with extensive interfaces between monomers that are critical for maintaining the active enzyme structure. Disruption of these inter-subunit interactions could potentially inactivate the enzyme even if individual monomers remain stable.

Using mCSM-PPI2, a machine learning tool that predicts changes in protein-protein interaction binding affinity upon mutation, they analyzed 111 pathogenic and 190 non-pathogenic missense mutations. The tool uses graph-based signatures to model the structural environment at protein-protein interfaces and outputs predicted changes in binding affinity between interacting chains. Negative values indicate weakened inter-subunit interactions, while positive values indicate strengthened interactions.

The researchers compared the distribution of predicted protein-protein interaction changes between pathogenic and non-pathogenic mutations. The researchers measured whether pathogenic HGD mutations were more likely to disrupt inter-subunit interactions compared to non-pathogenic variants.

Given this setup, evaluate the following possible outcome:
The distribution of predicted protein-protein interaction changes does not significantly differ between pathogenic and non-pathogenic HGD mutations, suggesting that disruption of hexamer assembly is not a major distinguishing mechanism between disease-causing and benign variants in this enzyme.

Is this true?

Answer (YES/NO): NO